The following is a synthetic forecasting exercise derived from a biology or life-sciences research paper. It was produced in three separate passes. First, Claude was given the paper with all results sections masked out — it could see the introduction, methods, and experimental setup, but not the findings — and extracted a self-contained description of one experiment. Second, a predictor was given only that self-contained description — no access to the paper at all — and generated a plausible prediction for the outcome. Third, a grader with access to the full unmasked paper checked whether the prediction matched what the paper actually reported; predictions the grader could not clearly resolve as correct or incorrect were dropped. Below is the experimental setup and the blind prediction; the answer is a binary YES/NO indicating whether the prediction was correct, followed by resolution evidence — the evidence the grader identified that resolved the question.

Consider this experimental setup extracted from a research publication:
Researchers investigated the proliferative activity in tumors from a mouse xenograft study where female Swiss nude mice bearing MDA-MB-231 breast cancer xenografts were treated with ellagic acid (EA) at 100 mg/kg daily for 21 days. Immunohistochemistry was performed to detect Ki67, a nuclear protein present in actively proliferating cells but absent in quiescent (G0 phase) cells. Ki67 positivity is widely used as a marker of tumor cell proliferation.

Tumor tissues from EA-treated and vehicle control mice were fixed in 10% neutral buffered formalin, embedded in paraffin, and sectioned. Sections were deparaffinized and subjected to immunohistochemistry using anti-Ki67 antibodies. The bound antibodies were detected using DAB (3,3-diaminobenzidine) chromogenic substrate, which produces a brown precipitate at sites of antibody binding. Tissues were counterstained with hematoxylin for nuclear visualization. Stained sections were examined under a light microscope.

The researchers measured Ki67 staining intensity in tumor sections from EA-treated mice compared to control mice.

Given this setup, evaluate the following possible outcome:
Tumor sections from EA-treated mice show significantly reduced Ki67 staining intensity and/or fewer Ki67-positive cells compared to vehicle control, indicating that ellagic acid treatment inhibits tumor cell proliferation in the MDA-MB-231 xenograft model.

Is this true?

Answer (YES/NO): YES